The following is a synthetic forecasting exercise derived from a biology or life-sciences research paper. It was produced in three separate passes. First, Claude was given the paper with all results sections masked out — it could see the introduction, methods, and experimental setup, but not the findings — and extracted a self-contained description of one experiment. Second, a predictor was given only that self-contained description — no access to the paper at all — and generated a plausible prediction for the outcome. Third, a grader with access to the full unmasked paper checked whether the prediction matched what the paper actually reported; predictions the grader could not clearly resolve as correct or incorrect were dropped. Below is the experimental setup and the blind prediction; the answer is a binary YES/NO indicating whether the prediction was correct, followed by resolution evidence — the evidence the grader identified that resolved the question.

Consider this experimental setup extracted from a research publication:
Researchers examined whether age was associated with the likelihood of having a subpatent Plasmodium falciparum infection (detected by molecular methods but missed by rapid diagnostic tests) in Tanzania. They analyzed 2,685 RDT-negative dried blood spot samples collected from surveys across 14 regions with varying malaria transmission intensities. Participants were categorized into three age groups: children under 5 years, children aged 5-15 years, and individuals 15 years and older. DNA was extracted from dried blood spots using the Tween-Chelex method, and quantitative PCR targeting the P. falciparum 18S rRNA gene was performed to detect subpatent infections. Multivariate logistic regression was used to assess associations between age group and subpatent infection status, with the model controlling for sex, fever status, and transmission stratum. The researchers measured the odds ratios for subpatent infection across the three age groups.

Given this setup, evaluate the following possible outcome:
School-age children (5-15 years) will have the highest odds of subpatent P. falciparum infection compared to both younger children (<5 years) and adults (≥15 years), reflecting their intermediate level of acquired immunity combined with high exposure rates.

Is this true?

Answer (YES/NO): NO